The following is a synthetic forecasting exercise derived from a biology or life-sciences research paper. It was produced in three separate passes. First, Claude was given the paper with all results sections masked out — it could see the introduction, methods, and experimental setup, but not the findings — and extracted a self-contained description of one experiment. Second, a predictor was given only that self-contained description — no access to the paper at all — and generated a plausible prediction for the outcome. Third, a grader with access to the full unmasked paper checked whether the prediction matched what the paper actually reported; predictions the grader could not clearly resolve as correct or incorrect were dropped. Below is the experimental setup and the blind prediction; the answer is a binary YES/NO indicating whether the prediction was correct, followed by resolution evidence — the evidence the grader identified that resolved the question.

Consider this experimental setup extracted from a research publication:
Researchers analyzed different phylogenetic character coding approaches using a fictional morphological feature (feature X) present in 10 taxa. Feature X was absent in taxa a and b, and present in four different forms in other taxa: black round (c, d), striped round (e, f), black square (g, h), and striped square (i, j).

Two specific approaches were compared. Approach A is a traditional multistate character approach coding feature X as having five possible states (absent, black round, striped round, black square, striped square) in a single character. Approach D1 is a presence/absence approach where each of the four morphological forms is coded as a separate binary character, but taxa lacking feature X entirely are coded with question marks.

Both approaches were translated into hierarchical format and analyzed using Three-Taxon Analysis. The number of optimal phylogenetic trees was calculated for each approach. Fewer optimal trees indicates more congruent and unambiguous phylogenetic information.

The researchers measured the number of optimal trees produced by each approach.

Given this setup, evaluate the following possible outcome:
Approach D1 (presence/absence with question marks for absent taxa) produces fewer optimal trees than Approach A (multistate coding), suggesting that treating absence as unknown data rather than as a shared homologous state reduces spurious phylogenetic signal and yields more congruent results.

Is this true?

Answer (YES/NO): YES